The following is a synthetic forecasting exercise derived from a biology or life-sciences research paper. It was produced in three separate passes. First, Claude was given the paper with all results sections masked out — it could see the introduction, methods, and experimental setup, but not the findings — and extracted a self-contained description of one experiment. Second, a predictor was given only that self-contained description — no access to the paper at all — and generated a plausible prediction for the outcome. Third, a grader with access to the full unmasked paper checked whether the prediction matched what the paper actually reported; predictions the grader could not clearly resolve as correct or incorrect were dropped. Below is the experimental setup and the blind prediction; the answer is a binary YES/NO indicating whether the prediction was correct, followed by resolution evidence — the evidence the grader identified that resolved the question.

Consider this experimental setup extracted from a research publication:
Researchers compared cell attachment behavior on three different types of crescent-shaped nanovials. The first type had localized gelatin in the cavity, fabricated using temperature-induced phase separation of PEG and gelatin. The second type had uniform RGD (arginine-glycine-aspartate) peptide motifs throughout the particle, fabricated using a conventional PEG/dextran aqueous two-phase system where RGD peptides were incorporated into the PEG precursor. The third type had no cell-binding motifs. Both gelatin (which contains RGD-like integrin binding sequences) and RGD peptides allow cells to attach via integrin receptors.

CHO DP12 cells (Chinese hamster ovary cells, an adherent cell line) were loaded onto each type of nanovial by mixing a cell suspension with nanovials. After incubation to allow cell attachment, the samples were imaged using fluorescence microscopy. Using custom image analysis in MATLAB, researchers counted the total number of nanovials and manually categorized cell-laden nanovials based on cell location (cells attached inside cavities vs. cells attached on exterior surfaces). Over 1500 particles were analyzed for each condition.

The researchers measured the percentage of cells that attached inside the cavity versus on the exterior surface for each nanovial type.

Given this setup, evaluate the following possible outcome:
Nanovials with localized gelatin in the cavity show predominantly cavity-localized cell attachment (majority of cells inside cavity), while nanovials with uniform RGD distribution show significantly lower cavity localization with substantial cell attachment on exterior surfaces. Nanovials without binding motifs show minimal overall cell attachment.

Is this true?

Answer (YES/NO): YES